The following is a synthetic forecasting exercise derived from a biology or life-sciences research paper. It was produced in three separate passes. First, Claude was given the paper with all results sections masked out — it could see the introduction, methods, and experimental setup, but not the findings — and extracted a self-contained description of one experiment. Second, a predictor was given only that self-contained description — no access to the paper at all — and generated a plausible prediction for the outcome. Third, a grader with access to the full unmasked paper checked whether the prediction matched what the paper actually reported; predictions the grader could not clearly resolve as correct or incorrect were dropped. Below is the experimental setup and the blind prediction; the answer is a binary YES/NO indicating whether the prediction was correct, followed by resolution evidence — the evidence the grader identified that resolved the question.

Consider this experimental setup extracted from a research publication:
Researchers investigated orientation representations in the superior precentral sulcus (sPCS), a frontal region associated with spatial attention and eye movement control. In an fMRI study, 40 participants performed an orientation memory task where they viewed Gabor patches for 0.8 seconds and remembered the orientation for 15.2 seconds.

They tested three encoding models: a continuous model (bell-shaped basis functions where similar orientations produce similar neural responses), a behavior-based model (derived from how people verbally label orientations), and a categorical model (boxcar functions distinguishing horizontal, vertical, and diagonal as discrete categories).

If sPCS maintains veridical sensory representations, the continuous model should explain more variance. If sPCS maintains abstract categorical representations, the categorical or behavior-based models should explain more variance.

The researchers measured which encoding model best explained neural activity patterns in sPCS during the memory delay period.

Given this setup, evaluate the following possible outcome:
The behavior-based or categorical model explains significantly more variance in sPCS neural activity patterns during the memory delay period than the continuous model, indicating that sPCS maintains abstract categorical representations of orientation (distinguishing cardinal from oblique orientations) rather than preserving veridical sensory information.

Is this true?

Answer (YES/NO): YES